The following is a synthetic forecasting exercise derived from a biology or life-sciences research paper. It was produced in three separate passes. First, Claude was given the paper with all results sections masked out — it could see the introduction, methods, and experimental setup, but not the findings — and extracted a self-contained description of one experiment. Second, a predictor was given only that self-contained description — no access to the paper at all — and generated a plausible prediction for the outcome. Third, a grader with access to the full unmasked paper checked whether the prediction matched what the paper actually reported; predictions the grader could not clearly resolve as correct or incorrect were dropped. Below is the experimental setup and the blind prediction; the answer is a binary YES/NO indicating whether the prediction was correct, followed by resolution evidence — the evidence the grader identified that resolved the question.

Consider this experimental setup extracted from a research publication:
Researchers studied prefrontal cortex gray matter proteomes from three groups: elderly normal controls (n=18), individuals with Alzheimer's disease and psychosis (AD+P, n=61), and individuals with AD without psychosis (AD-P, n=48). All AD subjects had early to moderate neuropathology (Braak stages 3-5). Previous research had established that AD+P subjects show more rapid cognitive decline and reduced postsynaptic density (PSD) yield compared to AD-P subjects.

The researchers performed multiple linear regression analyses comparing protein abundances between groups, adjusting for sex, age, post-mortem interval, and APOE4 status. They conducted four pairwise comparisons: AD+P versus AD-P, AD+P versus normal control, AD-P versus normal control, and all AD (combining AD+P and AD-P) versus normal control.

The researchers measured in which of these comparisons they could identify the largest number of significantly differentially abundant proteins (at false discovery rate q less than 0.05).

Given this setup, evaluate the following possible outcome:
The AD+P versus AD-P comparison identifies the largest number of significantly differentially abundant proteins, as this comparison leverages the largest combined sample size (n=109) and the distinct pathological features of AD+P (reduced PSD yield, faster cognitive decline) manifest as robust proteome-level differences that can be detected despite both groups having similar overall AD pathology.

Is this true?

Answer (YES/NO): NO